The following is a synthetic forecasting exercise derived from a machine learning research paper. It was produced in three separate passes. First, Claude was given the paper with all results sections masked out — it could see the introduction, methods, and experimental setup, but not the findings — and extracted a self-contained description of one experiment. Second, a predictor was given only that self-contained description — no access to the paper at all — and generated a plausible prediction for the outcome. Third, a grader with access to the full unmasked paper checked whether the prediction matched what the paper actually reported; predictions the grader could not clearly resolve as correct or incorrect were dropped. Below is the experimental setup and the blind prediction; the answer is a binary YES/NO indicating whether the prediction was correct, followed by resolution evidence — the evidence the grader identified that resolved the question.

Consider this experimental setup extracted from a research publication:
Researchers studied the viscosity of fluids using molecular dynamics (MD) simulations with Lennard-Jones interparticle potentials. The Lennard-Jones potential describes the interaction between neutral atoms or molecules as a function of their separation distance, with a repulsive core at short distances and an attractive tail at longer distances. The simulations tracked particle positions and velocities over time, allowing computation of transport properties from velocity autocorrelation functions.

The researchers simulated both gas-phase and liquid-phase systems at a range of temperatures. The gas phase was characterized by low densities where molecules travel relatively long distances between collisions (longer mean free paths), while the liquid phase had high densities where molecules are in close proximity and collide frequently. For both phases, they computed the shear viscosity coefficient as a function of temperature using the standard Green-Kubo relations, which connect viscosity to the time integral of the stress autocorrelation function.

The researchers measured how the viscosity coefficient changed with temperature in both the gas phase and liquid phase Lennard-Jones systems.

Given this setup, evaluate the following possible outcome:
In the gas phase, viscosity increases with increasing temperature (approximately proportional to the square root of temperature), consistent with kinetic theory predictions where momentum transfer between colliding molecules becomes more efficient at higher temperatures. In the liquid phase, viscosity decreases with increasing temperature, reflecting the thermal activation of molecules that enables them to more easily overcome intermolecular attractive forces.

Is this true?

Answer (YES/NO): YES